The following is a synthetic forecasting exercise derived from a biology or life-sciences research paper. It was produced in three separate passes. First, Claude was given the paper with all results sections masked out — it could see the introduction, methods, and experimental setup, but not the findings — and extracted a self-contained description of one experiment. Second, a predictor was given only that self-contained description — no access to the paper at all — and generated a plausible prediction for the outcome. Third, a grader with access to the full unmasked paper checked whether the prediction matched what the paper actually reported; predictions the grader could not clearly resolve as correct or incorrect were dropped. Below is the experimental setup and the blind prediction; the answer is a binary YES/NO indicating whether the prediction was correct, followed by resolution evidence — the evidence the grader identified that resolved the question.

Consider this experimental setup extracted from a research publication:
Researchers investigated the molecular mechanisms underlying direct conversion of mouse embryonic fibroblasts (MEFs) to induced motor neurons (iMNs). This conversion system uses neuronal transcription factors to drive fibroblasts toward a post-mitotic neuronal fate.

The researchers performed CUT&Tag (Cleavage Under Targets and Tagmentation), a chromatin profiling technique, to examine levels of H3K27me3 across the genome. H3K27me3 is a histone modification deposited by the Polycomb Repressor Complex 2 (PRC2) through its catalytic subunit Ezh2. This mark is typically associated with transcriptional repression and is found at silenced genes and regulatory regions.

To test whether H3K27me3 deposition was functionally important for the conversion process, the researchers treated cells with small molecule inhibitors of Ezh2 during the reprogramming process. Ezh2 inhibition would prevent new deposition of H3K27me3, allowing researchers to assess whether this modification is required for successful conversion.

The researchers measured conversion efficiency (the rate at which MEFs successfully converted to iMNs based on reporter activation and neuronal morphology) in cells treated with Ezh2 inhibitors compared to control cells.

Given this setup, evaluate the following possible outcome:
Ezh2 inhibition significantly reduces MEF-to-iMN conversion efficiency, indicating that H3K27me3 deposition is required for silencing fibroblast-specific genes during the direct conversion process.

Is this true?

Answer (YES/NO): NO